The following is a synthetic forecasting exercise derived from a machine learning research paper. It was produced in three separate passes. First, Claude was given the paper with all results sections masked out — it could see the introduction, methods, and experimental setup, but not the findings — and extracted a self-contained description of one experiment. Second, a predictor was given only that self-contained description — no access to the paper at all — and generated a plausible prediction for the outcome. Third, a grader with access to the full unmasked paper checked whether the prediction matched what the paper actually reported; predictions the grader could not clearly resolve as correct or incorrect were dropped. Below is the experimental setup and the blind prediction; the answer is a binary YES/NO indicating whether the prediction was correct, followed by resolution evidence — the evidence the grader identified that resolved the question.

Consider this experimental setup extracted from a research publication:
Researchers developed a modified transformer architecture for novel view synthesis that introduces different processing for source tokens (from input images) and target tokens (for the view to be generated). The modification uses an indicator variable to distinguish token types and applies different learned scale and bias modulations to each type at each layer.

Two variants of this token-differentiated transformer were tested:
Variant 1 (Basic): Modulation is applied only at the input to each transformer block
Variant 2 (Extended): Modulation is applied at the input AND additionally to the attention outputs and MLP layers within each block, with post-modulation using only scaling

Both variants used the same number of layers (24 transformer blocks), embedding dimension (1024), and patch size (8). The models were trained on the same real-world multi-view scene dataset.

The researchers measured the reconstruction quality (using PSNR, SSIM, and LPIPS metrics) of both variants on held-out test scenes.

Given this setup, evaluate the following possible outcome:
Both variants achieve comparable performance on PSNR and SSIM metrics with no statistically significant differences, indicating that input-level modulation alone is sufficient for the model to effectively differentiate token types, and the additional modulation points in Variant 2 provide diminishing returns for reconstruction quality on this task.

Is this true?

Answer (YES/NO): NO